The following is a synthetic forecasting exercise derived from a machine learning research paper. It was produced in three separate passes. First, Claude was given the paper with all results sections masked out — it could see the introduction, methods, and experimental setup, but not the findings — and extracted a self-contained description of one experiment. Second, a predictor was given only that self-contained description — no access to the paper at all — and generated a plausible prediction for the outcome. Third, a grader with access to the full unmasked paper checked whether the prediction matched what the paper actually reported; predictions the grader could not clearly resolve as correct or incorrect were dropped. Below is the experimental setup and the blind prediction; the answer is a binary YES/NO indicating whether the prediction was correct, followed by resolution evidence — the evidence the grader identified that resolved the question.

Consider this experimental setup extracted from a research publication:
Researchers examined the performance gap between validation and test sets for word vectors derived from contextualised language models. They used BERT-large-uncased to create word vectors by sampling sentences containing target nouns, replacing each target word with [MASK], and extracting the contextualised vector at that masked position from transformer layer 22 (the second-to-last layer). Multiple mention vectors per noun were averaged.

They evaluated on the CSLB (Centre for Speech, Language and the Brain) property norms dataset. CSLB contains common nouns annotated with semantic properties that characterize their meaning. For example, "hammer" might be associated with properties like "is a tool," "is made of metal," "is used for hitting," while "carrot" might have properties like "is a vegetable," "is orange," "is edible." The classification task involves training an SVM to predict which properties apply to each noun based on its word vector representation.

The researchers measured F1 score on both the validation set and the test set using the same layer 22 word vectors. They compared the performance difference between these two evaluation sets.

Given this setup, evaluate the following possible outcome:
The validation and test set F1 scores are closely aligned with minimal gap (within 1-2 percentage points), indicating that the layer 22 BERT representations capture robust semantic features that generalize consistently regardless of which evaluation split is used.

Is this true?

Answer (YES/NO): NO